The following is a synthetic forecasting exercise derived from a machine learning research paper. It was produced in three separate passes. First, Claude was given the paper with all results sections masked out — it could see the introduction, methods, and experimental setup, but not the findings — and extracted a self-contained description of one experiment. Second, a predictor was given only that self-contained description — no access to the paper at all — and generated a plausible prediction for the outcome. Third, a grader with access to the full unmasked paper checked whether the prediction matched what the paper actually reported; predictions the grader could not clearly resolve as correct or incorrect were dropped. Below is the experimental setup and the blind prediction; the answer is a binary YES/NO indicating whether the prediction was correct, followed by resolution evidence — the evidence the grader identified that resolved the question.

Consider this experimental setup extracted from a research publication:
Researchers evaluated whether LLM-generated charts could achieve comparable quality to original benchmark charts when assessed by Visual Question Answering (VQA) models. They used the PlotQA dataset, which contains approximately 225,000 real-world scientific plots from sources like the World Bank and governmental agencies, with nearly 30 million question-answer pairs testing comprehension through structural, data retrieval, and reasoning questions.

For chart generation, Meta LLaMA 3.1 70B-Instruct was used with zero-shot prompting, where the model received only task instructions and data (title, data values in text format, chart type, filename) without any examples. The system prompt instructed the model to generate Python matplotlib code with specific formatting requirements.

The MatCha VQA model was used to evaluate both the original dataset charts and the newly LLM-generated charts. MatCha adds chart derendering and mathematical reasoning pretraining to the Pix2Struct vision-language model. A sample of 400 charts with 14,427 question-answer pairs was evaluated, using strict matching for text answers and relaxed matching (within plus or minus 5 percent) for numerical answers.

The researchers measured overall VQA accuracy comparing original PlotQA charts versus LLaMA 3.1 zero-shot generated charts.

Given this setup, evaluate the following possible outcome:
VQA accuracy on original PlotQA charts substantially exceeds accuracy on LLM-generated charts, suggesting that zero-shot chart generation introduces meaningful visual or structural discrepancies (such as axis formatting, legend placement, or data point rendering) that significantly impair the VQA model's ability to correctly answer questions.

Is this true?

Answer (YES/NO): YES